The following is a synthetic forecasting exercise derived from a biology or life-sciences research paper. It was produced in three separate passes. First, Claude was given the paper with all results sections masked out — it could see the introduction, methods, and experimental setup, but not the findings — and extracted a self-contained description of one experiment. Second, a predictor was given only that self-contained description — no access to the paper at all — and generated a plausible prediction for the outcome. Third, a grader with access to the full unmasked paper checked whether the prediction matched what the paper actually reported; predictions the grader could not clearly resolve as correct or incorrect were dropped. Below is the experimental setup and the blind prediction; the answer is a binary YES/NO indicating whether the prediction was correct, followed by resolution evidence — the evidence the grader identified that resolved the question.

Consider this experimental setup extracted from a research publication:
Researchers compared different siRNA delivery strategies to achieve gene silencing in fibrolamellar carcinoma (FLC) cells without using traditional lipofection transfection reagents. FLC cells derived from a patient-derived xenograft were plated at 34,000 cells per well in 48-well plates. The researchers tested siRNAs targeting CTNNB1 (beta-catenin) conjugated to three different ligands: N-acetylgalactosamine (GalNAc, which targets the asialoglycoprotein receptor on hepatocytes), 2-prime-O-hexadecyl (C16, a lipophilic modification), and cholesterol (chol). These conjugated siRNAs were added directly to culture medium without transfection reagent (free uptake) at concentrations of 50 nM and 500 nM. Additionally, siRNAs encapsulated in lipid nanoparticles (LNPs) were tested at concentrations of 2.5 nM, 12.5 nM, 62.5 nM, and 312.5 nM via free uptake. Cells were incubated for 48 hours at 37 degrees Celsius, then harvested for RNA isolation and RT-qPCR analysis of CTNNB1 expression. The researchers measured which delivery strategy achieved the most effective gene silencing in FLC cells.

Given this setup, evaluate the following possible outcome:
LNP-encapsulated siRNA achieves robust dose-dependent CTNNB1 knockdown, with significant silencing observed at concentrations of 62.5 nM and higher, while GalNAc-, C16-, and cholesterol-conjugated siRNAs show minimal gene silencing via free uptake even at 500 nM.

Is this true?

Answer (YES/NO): NO